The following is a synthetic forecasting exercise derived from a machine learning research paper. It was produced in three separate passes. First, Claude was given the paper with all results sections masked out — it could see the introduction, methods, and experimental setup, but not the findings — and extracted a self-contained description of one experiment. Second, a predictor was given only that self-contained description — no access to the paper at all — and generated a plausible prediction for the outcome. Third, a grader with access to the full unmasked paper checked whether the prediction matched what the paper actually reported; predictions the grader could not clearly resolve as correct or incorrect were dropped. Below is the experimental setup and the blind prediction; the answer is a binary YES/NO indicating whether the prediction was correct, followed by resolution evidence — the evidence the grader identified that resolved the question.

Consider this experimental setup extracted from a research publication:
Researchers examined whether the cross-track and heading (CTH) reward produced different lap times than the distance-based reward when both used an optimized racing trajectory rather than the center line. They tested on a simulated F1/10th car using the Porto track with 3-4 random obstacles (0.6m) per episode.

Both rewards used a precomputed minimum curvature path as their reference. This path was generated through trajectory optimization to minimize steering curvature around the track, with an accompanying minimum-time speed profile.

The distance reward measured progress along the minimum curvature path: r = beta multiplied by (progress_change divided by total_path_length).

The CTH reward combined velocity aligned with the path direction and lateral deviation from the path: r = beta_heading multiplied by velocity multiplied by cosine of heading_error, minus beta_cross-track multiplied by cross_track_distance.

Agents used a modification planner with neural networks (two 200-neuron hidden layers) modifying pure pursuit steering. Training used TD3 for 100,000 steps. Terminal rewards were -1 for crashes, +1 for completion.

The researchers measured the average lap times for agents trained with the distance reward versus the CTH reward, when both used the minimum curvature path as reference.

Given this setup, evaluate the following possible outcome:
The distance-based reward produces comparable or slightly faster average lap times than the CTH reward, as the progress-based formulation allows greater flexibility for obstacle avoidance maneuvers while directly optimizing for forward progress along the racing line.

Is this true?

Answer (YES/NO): NO